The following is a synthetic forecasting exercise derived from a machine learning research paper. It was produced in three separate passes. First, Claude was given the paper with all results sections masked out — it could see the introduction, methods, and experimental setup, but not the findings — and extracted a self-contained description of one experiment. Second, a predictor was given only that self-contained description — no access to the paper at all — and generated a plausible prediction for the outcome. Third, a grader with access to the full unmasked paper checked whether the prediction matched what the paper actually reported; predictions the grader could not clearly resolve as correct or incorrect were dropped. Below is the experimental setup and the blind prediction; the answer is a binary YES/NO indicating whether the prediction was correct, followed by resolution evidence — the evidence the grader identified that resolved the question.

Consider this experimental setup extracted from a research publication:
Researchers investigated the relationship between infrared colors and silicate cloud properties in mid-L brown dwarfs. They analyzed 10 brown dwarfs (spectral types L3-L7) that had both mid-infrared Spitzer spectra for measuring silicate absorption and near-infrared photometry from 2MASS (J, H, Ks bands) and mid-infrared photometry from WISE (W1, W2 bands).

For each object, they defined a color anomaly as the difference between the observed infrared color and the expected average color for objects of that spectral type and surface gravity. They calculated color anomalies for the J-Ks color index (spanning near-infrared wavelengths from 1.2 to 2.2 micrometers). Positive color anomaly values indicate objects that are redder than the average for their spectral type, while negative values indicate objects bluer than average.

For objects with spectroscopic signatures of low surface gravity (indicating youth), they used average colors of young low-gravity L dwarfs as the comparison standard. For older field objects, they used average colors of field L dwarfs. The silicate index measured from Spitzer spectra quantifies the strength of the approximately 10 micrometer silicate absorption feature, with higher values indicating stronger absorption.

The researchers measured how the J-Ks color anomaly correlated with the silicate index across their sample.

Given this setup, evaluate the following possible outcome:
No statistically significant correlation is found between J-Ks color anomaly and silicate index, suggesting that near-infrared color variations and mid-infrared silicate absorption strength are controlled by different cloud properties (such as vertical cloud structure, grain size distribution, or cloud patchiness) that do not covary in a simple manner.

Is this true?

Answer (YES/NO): NO